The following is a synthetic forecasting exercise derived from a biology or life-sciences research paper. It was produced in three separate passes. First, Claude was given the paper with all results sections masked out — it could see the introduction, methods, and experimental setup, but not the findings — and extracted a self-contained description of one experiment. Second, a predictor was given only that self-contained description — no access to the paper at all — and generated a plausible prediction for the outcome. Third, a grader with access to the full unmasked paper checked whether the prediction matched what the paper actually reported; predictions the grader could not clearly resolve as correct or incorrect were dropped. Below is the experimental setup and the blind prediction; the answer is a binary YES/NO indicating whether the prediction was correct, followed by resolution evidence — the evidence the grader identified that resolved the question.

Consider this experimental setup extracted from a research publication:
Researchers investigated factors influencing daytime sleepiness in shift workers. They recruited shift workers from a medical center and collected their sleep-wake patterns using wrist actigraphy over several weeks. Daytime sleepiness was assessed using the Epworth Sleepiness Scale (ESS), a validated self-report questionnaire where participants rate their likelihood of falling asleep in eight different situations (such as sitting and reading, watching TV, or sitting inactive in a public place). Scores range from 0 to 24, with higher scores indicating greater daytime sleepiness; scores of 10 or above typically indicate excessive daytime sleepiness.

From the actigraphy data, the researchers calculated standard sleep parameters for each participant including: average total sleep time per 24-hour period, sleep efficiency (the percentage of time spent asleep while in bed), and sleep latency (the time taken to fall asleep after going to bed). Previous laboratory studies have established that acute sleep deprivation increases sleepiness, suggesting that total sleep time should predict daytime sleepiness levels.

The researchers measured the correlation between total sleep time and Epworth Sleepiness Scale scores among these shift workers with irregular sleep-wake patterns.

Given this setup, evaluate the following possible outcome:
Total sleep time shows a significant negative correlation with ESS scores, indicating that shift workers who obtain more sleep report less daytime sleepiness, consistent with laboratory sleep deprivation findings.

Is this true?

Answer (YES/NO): NO